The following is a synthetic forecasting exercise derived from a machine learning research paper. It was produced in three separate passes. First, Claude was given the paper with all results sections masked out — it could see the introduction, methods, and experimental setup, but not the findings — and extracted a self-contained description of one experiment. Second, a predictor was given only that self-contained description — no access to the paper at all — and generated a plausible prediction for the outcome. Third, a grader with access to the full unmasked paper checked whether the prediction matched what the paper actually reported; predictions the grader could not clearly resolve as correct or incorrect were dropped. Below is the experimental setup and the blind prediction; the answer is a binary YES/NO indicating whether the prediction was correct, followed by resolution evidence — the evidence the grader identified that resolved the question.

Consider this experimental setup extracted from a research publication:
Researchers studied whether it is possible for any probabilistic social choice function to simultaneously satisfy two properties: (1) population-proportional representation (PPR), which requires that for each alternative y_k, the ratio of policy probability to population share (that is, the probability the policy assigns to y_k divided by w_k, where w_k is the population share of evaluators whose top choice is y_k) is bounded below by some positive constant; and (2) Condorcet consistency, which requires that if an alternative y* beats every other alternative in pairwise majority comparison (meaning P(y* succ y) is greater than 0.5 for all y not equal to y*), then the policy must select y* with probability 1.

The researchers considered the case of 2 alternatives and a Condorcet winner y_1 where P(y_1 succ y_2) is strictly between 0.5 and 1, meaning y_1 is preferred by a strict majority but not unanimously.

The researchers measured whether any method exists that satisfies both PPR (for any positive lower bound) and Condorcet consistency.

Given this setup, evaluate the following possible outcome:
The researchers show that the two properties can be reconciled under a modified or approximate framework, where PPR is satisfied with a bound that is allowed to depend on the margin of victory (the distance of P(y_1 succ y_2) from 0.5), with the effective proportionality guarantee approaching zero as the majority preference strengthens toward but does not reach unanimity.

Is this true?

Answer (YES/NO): NO